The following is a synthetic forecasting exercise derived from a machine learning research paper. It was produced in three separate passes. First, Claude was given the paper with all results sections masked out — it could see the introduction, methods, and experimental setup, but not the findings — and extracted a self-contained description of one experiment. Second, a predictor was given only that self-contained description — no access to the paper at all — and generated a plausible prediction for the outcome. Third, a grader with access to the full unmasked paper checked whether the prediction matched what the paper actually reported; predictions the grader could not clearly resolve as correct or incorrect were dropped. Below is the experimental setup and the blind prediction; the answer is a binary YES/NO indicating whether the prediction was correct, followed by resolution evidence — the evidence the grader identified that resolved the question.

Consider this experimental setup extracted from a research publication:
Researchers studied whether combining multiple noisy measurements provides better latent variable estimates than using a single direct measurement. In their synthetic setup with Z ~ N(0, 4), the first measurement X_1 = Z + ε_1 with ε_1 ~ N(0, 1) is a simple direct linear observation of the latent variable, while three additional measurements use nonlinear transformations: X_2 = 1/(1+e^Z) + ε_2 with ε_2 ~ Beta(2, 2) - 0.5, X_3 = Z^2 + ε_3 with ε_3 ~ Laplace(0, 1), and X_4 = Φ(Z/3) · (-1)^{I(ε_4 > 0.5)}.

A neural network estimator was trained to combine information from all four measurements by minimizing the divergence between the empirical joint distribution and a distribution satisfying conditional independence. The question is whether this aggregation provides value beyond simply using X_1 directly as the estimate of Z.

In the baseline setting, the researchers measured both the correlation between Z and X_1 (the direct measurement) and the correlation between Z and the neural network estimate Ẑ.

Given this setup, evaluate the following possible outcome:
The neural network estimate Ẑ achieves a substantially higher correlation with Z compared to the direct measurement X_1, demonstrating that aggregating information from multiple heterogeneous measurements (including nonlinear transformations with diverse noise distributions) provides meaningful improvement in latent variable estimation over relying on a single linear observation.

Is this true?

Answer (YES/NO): YES